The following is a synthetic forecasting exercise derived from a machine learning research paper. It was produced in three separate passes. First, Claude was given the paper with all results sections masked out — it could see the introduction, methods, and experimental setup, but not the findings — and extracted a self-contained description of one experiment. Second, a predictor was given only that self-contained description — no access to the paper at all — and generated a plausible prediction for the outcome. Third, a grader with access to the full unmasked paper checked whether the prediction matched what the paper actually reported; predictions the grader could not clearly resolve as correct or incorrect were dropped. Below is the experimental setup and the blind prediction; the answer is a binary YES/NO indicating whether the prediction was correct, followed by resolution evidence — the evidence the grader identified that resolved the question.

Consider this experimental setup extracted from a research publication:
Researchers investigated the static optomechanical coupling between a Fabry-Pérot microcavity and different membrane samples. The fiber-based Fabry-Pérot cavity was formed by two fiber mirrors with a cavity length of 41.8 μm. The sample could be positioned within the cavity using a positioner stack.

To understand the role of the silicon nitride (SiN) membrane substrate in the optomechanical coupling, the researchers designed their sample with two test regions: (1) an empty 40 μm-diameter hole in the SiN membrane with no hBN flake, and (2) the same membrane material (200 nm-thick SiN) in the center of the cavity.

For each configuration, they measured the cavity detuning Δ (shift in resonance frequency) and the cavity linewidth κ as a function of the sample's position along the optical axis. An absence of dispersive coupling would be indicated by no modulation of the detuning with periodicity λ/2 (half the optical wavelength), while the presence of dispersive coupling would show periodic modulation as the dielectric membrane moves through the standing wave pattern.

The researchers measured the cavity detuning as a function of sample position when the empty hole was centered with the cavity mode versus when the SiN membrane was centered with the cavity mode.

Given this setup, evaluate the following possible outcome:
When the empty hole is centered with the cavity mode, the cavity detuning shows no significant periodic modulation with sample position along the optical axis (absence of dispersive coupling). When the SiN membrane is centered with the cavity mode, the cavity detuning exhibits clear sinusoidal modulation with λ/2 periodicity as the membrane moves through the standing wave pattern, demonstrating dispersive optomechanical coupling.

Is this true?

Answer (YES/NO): YES